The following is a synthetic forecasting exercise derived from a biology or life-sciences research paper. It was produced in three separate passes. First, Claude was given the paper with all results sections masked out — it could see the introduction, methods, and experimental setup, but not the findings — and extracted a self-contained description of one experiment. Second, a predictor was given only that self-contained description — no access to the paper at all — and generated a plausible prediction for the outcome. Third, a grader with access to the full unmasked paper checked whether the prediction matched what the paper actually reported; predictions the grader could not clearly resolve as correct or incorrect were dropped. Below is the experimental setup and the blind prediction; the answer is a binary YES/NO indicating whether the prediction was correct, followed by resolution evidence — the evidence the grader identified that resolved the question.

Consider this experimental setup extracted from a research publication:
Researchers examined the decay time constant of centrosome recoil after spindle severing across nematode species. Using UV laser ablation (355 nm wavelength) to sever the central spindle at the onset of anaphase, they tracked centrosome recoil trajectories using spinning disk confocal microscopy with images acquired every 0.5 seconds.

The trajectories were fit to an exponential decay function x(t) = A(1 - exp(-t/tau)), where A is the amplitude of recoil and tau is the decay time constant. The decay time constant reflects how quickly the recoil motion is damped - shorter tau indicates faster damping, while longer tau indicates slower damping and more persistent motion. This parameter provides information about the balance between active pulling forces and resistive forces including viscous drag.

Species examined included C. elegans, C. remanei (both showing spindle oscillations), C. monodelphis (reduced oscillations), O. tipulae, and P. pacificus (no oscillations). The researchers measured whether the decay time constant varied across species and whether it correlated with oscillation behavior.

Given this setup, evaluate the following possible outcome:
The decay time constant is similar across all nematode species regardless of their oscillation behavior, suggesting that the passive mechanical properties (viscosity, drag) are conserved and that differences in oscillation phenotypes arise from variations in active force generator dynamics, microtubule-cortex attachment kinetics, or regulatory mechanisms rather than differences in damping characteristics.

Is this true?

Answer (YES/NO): NO